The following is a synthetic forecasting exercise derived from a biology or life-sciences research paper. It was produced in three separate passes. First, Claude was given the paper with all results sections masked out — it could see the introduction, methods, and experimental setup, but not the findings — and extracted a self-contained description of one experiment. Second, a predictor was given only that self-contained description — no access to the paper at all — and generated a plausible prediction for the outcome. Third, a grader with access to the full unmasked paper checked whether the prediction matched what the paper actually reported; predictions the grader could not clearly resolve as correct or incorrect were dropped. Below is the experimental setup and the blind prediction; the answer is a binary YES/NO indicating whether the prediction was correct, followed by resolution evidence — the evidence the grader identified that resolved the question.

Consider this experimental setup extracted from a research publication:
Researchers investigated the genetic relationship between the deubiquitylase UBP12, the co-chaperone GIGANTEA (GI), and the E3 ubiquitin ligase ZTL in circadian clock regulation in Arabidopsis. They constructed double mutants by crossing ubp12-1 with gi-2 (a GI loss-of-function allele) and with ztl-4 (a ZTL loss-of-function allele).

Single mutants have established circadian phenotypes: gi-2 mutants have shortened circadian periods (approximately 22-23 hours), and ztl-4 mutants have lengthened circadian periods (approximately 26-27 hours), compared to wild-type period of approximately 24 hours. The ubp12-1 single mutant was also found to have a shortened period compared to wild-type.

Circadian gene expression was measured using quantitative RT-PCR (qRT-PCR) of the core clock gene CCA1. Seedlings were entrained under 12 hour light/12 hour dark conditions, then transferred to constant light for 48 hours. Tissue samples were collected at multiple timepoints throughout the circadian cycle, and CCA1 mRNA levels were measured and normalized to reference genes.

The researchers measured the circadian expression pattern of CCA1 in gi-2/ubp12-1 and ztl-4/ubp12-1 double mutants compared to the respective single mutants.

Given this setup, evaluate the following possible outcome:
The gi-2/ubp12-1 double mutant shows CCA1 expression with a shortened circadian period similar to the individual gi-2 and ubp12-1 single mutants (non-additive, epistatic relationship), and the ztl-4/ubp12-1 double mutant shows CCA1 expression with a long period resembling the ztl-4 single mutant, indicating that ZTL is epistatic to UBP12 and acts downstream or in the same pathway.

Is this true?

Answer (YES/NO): YES